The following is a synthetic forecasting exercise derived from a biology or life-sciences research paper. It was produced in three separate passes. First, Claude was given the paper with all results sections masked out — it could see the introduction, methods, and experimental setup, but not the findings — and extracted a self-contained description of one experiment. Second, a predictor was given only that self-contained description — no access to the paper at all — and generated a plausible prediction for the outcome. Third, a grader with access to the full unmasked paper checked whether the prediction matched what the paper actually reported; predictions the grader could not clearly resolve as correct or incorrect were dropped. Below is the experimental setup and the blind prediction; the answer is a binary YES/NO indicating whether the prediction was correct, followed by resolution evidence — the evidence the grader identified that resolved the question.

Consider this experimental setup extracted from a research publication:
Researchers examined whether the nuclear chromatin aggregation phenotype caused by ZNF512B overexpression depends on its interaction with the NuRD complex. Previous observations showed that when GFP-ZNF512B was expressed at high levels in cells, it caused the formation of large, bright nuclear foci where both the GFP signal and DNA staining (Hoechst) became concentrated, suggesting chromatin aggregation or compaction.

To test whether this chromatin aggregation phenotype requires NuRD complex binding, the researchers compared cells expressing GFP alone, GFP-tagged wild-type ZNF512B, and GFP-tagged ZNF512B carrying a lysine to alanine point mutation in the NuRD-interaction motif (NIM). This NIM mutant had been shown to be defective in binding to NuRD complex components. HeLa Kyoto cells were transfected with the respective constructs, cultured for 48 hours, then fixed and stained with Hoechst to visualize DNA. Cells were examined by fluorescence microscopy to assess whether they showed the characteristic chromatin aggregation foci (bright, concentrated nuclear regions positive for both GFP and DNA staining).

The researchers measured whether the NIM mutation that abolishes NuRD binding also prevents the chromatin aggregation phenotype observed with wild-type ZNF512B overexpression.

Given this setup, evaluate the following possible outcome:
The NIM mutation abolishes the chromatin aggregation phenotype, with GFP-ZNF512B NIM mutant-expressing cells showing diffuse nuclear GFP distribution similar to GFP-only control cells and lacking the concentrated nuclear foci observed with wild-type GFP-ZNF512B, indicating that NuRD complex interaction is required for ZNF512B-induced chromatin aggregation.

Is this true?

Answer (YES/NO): NO